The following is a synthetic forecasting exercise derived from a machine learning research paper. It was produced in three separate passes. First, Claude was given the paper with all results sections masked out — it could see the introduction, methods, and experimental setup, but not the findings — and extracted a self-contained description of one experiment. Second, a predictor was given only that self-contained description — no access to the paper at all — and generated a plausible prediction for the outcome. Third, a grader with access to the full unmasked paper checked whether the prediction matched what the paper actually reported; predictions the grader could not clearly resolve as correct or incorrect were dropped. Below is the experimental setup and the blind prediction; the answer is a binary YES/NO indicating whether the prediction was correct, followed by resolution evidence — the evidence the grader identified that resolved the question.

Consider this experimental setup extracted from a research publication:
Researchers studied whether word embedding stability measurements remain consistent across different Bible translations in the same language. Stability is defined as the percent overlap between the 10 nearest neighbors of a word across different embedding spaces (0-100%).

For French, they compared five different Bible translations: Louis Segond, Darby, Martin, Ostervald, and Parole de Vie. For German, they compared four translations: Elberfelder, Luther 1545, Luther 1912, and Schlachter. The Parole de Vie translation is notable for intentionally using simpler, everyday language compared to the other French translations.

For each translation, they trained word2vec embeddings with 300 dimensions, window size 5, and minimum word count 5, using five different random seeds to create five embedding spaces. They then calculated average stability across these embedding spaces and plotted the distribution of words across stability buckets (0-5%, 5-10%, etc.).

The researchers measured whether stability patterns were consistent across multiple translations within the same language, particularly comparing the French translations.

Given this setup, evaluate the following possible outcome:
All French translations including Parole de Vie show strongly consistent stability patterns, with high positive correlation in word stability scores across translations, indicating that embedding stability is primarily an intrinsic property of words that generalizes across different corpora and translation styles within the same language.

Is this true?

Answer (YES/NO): NO